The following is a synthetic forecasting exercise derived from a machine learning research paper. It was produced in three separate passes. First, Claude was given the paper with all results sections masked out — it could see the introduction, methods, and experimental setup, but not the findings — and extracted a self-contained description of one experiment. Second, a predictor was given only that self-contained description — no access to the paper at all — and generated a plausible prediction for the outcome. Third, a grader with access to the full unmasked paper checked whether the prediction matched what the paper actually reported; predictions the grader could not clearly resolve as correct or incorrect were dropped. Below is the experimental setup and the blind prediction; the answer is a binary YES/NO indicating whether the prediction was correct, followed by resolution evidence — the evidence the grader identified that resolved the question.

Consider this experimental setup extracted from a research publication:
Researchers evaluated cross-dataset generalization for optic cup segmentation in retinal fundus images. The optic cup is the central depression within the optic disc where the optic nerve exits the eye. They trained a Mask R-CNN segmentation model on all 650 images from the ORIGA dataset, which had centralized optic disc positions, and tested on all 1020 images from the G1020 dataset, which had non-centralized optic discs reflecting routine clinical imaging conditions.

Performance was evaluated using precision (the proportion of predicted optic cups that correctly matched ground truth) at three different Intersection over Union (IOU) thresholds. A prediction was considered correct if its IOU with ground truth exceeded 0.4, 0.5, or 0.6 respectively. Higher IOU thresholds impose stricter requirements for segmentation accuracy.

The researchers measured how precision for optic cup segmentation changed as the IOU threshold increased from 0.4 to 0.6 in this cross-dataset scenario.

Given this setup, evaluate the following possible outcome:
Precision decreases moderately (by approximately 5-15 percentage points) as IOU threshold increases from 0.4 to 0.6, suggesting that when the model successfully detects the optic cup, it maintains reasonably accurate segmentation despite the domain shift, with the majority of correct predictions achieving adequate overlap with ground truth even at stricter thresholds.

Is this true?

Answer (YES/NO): NO